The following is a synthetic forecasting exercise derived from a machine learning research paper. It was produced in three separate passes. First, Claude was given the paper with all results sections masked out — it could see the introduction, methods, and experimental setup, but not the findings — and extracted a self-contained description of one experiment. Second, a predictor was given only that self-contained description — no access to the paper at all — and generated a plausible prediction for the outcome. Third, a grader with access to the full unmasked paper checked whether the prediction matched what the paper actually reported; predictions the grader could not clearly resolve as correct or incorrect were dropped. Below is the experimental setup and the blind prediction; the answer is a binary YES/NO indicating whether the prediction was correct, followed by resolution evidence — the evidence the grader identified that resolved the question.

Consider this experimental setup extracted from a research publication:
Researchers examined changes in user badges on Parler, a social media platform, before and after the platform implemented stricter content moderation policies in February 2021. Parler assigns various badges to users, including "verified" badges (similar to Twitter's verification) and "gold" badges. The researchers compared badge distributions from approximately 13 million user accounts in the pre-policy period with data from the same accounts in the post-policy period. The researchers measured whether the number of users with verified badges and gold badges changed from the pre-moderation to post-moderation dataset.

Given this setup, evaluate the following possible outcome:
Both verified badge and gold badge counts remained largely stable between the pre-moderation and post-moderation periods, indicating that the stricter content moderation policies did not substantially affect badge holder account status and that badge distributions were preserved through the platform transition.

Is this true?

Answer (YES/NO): NO